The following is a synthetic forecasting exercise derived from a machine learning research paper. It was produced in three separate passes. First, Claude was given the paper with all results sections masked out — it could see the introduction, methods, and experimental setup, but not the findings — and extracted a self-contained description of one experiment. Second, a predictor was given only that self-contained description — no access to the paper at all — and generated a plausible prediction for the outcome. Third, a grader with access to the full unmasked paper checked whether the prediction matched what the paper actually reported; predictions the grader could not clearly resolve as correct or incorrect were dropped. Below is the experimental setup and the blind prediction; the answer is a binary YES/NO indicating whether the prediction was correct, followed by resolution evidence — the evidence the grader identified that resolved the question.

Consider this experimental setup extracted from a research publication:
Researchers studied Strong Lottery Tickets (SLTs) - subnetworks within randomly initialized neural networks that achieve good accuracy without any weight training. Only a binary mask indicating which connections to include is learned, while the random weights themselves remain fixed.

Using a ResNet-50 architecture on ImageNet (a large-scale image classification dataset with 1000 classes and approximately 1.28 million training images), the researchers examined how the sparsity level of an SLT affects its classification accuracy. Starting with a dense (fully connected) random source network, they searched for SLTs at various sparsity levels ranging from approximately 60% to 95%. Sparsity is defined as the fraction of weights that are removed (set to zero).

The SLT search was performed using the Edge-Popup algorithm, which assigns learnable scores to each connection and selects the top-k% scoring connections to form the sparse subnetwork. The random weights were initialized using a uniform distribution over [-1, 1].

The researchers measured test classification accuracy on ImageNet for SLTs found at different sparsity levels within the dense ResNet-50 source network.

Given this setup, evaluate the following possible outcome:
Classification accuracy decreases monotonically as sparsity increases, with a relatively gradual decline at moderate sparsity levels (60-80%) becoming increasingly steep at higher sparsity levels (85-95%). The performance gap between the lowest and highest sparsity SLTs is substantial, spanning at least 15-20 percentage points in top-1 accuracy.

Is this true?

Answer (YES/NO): NO